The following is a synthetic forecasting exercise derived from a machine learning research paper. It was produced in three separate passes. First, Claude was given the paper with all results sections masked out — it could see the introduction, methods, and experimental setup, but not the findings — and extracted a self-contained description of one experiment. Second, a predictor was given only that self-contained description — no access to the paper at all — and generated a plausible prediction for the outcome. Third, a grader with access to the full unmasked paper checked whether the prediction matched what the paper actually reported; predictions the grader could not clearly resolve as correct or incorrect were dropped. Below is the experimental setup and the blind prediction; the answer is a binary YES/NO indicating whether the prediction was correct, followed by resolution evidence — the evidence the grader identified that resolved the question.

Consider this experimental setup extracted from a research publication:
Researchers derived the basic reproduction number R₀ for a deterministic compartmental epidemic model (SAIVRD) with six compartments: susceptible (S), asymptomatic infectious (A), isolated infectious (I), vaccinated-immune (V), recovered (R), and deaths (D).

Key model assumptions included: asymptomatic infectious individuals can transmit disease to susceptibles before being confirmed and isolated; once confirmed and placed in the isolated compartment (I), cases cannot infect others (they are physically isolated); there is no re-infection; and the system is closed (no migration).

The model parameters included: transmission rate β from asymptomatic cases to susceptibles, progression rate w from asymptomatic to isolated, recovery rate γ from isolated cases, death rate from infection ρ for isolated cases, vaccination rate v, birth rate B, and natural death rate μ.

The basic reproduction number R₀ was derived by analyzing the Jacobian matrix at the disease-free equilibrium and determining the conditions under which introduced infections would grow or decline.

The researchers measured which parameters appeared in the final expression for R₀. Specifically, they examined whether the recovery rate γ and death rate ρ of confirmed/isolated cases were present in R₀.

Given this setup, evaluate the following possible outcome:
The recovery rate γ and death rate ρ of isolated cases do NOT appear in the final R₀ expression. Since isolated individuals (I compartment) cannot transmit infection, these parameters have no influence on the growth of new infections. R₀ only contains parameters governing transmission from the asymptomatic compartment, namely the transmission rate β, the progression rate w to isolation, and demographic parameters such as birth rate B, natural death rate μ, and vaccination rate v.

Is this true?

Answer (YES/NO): YES